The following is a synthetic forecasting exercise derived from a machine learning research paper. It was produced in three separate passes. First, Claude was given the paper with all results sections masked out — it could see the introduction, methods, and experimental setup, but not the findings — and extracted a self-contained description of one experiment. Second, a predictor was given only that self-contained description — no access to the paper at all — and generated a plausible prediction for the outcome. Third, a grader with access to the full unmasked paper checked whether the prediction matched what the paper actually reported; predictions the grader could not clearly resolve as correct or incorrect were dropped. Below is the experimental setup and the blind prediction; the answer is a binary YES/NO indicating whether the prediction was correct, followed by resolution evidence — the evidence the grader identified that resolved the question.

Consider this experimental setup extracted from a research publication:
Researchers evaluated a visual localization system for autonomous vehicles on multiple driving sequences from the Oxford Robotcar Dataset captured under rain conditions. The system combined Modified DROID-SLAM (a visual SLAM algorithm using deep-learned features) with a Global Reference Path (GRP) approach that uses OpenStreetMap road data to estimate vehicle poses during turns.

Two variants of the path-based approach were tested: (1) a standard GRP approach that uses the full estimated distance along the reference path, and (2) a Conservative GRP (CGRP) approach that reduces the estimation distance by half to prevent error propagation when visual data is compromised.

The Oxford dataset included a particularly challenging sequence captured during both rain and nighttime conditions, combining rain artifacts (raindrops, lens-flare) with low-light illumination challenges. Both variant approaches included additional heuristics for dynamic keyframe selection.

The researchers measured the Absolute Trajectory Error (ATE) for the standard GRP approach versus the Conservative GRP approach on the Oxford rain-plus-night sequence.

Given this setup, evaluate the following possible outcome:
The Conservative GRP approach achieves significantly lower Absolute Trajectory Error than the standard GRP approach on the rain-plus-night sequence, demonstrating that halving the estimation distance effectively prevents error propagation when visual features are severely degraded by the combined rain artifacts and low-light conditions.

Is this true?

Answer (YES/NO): NO